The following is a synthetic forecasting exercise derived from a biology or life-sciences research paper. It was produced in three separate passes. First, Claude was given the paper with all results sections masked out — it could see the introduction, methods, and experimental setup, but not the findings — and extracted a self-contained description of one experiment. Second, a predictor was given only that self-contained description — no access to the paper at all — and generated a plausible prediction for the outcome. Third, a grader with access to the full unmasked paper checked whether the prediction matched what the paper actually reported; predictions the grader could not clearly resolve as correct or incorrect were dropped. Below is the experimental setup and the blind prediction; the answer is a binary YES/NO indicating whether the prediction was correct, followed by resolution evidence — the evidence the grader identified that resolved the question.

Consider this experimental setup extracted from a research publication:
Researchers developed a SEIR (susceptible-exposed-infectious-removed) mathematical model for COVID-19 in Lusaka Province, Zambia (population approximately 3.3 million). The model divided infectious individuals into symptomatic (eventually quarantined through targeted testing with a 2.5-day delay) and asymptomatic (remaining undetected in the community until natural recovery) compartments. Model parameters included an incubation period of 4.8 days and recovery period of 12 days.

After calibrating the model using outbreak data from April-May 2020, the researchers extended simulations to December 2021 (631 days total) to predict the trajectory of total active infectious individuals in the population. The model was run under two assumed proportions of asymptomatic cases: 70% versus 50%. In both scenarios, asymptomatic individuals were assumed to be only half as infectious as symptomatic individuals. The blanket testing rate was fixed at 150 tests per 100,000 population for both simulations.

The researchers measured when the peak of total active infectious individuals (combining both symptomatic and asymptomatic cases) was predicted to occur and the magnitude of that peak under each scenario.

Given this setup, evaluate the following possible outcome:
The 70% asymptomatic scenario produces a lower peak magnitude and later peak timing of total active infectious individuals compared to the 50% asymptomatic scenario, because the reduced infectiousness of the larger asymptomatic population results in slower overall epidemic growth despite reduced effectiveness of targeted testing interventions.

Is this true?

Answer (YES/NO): NO